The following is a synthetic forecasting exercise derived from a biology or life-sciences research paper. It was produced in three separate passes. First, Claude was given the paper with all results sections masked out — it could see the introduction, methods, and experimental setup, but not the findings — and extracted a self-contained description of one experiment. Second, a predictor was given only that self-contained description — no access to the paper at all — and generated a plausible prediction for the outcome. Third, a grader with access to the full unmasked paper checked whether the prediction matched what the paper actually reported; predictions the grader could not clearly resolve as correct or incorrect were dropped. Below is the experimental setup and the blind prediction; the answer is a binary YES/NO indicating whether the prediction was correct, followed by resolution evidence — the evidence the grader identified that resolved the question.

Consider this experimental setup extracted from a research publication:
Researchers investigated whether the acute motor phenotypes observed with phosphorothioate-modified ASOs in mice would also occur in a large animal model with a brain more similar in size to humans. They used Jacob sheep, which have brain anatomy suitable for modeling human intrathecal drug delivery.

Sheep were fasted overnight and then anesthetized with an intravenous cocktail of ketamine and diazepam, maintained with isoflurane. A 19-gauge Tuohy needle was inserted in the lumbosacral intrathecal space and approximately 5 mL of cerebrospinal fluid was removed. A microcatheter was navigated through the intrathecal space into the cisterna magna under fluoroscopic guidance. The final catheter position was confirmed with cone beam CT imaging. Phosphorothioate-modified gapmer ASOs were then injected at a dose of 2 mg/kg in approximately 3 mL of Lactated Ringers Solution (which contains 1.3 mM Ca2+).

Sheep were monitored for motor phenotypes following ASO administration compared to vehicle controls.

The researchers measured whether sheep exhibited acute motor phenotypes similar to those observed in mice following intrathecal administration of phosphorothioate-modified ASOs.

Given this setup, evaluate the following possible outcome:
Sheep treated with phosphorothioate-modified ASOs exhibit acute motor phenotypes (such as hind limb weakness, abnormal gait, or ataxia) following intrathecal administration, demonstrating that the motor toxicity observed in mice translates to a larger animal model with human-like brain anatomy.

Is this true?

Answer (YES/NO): YES